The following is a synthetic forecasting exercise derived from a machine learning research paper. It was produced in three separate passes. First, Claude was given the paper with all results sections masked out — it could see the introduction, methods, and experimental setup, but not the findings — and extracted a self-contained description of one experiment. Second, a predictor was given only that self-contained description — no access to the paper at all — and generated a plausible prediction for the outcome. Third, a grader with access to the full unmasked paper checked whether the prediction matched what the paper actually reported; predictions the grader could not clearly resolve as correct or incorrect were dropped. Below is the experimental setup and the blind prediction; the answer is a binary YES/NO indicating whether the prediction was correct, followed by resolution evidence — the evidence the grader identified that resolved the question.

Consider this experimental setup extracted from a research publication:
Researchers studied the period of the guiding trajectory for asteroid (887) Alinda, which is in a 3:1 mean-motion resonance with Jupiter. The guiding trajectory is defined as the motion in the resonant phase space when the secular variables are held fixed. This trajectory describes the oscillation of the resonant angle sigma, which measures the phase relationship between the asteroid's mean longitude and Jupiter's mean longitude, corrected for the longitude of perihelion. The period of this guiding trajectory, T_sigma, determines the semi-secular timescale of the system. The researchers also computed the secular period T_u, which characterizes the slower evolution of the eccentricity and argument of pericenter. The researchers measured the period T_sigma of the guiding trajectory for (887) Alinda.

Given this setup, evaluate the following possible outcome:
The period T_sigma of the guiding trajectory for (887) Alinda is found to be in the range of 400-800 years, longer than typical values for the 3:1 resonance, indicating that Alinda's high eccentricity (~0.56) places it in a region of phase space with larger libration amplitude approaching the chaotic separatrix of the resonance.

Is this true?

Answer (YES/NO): NO